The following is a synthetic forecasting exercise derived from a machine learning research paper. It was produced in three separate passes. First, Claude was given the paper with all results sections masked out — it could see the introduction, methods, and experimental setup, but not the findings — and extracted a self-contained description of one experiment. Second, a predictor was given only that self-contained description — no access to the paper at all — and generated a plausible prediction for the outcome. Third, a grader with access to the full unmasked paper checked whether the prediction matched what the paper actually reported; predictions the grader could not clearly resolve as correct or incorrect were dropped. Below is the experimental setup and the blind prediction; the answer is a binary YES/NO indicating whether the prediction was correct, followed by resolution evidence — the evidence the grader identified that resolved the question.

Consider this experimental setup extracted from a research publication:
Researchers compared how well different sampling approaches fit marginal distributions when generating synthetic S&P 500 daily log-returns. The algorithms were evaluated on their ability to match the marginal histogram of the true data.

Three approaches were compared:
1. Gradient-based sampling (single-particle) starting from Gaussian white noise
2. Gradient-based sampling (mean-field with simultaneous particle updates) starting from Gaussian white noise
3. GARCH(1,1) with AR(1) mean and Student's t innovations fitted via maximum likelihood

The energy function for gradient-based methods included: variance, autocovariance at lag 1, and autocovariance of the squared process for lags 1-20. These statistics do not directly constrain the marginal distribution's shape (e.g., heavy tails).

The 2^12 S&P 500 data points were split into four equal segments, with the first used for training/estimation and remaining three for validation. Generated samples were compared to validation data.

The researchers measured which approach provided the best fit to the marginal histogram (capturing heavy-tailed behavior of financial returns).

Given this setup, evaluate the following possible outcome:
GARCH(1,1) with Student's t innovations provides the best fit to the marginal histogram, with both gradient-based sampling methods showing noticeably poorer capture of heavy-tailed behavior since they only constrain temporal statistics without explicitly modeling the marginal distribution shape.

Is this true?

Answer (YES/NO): YES